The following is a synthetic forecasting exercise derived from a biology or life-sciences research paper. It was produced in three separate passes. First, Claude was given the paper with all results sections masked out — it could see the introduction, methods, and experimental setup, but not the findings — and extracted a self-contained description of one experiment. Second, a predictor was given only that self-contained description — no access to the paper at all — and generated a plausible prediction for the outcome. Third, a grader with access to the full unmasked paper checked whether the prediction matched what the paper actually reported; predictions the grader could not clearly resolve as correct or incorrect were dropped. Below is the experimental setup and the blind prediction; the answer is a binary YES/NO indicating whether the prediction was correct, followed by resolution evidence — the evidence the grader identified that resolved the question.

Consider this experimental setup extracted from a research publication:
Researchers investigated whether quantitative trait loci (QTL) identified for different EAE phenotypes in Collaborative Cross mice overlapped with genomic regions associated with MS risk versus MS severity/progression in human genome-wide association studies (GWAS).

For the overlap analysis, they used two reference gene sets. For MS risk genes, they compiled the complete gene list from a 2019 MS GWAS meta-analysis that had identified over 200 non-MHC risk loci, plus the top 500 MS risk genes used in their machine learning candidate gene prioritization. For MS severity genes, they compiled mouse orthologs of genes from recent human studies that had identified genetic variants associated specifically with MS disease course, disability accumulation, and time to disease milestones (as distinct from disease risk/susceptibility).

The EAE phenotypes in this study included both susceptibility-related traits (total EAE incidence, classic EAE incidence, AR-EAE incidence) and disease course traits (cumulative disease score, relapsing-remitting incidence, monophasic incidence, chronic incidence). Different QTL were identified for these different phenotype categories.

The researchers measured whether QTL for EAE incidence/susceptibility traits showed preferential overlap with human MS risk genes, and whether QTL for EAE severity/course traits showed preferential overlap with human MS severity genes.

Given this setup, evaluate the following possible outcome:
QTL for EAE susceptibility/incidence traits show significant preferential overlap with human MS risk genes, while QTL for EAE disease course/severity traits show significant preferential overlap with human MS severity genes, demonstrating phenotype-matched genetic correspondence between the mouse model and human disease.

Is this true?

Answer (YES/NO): NO